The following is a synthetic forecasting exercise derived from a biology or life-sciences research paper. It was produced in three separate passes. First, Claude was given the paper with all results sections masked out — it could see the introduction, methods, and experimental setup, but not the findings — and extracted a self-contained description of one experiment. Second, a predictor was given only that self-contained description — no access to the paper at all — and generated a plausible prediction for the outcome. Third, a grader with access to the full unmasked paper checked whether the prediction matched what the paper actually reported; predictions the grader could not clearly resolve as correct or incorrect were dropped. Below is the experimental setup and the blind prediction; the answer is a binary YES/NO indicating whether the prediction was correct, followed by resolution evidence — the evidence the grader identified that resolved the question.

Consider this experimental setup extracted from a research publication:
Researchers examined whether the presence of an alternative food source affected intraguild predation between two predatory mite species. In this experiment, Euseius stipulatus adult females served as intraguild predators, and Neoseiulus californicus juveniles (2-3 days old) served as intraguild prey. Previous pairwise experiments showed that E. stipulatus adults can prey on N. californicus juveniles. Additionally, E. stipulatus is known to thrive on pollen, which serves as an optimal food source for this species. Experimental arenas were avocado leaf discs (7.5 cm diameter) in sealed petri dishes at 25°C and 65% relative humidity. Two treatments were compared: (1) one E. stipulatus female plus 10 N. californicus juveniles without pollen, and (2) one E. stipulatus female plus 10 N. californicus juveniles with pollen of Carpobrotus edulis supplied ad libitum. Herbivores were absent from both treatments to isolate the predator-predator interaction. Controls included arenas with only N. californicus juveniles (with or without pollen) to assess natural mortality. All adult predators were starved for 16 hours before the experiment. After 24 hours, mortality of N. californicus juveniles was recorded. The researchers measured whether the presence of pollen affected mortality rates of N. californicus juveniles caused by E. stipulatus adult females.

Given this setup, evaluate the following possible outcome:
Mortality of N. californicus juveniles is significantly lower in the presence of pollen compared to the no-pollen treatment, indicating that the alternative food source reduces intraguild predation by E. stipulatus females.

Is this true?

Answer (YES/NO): YES